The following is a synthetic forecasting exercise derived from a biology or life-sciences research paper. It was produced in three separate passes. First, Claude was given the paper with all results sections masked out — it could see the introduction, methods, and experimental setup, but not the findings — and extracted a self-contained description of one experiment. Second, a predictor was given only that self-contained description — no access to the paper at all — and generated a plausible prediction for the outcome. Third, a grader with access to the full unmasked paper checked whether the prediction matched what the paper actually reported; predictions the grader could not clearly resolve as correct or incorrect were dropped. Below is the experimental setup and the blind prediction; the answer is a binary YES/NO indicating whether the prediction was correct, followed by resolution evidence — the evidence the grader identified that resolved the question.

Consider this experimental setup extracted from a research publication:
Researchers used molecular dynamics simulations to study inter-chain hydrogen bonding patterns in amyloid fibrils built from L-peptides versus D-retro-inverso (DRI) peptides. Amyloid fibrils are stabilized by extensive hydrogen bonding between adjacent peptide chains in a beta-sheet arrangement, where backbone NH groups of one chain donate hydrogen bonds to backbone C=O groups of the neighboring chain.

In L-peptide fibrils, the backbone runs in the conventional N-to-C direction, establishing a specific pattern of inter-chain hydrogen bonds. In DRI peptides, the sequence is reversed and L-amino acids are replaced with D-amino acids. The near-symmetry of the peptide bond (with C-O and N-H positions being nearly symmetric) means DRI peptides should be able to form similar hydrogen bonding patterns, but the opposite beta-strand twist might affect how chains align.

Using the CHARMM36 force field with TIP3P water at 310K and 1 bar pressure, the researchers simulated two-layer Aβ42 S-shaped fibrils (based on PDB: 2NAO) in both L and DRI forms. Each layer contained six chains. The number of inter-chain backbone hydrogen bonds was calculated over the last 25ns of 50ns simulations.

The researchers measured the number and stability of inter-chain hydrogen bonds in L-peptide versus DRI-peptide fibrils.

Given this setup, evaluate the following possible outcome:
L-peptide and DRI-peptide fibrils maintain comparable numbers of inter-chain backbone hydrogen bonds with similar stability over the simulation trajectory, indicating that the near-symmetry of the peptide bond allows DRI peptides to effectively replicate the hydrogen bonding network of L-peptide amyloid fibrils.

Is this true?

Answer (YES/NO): NO